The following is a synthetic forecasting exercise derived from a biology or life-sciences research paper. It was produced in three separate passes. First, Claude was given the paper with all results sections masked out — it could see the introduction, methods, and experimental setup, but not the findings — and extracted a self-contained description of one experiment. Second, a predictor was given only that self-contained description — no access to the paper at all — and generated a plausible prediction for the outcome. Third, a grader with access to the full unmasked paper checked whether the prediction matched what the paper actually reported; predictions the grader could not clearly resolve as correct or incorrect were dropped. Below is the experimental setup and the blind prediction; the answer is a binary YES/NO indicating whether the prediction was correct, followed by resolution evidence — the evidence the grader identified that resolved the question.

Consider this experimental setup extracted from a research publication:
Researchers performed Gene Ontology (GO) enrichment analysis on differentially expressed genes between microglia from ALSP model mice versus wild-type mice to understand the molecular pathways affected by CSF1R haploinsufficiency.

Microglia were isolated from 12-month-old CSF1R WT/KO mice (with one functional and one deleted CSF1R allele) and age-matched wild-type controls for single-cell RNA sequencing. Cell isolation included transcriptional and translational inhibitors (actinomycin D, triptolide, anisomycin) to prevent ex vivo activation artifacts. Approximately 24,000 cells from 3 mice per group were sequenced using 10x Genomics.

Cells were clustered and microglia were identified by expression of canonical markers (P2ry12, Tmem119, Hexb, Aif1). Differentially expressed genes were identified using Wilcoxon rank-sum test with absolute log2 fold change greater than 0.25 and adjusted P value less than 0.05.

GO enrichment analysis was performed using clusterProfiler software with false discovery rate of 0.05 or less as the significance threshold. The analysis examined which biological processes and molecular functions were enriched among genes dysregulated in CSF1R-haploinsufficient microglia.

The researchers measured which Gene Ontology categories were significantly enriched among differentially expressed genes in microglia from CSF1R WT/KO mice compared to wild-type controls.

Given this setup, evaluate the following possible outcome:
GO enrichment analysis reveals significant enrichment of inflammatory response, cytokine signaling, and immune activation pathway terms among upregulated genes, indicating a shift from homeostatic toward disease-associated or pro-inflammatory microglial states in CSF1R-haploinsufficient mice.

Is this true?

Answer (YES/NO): NO